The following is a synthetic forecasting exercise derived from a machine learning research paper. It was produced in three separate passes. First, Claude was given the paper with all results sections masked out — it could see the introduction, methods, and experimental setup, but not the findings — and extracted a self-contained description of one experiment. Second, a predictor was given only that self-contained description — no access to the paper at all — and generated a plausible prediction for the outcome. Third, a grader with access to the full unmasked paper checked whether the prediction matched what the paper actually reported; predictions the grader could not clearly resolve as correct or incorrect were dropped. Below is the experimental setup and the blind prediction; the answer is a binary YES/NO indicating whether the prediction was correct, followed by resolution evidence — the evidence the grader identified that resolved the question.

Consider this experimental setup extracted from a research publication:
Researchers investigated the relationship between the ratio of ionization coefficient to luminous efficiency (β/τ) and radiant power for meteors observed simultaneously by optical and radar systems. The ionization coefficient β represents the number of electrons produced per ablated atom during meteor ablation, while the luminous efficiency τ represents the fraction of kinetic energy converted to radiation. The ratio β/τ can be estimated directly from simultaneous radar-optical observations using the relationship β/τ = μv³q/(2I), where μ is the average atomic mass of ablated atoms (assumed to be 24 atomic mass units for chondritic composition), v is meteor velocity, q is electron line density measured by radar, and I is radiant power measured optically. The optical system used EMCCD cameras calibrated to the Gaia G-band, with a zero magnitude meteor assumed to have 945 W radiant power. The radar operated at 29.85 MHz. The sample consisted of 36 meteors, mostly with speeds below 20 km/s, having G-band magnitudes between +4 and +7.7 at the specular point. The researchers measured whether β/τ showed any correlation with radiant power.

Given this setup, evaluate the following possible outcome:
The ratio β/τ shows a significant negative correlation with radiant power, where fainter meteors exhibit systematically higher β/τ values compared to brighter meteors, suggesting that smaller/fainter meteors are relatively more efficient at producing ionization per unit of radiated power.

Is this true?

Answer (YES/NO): YES